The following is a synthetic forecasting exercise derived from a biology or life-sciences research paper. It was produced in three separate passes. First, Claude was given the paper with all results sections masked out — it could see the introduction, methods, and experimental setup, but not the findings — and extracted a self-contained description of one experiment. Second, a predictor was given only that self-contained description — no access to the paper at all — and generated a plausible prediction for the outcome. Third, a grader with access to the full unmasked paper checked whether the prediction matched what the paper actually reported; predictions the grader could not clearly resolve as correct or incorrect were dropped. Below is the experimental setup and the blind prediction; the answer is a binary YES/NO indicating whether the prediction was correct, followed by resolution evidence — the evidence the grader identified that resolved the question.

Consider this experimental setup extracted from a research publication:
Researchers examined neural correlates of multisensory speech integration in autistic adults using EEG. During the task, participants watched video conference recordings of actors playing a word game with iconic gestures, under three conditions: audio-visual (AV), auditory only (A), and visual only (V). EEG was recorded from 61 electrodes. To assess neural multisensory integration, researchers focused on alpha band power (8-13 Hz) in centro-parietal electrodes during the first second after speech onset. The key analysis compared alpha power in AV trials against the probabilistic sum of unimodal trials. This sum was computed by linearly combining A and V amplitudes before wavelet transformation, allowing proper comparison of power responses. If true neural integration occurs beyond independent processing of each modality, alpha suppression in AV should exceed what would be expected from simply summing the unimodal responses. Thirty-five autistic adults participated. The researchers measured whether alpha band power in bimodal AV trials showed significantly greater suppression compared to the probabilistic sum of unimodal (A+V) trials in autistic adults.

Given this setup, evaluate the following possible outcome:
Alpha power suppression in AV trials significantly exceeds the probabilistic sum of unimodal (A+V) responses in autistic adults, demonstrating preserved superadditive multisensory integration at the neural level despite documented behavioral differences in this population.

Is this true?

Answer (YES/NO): NO